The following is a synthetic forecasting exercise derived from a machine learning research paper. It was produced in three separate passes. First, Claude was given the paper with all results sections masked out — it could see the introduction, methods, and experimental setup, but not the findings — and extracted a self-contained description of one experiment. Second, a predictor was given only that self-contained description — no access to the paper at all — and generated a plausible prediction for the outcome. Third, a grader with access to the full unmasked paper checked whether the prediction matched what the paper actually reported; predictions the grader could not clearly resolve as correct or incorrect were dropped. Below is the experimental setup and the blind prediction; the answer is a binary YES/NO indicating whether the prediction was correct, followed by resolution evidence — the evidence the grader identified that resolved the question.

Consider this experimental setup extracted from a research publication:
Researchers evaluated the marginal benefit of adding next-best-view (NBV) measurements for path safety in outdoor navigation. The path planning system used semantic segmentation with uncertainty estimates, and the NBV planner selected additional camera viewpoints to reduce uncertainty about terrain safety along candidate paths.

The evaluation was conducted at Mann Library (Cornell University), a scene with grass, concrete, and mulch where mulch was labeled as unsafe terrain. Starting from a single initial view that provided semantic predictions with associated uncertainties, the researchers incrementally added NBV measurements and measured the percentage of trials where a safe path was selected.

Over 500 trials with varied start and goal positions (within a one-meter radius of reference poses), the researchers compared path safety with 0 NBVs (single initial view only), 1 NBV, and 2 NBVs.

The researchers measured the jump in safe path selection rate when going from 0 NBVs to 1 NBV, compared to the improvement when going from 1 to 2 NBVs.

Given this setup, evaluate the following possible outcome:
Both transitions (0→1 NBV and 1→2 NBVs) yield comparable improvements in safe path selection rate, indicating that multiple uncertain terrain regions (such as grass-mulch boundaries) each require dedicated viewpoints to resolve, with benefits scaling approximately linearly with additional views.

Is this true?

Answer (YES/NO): NO